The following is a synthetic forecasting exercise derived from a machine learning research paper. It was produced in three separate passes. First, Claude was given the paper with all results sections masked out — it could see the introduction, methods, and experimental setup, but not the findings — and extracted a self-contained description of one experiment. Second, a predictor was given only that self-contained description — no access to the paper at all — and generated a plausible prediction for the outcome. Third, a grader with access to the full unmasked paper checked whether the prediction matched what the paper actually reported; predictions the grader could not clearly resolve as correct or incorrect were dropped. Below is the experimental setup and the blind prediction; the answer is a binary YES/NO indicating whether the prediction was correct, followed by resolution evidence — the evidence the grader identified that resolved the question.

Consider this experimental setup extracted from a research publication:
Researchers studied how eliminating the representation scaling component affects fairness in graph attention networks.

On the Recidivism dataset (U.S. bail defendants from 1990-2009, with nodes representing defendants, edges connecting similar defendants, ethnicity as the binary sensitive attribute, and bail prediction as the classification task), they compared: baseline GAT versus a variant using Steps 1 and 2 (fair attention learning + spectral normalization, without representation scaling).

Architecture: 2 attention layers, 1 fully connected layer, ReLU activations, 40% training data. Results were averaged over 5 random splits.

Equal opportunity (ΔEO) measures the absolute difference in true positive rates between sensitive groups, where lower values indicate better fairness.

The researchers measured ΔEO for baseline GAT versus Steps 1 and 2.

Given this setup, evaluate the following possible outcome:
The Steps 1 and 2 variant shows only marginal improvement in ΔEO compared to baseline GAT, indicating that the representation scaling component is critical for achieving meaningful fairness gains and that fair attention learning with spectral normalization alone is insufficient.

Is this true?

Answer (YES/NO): YES